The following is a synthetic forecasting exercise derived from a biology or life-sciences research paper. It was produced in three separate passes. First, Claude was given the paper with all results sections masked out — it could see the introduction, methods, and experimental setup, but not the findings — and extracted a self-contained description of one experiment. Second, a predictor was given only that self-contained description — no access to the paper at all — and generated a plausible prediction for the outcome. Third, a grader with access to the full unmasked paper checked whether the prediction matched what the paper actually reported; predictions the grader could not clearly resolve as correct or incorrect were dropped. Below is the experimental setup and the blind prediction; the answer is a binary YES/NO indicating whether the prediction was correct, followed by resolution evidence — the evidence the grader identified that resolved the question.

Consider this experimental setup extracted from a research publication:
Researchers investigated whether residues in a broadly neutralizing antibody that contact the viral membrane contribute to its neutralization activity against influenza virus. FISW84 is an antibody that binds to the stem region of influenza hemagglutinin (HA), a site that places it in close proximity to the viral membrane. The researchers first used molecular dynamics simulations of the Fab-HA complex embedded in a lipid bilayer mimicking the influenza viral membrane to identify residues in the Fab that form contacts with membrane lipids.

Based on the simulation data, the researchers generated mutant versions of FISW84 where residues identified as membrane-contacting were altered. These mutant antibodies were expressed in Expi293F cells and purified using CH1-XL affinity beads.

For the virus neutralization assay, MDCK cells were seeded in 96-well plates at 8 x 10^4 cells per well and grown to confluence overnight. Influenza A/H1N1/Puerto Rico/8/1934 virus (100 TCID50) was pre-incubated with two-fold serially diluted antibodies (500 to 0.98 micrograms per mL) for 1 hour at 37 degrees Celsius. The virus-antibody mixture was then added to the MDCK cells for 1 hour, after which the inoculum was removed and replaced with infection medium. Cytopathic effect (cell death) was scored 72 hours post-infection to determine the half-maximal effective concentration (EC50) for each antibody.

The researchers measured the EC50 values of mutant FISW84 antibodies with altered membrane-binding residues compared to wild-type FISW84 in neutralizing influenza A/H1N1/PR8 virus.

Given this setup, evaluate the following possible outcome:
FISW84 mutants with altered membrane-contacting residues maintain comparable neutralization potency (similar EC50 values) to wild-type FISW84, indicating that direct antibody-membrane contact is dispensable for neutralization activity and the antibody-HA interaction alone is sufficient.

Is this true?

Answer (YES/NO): NO